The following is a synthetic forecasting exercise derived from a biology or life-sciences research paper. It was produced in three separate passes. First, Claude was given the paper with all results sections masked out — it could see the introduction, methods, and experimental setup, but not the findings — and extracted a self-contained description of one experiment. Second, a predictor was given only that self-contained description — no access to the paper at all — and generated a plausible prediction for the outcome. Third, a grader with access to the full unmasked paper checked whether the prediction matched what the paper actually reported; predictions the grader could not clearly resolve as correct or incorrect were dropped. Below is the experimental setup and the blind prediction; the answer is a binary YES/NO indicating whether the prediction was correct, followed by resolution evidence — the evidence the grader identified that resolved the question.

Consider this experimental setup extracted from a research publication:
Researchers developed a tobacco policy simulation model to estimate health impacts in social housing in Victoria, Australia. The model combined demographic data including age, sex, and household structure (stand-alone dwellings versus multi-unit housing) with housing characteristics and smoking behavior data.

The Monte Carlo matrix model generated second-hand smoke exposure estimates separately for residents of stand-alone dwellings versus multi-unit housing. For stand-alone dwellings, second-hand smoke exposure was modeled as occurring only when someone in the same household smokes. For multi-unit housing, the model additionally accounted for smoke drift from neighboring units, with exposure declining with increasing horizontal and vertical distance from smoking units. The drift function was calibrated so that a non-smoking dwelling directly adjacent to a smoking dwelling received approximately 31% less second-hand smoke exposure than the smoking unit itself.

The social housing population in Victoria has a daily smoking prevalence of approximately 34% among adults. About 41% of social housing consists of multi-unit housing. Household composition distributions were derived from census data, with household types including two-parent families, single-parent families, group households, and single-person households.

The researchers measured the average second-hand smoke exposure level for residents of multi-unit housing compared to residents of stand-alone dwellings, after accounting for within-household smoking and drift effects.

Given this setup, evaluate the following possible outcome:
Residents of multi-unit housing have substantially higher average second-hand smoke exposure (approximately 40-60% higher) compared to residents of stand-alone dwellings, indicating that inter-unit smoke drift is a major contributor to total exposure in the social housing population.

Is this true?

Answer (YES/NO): YES